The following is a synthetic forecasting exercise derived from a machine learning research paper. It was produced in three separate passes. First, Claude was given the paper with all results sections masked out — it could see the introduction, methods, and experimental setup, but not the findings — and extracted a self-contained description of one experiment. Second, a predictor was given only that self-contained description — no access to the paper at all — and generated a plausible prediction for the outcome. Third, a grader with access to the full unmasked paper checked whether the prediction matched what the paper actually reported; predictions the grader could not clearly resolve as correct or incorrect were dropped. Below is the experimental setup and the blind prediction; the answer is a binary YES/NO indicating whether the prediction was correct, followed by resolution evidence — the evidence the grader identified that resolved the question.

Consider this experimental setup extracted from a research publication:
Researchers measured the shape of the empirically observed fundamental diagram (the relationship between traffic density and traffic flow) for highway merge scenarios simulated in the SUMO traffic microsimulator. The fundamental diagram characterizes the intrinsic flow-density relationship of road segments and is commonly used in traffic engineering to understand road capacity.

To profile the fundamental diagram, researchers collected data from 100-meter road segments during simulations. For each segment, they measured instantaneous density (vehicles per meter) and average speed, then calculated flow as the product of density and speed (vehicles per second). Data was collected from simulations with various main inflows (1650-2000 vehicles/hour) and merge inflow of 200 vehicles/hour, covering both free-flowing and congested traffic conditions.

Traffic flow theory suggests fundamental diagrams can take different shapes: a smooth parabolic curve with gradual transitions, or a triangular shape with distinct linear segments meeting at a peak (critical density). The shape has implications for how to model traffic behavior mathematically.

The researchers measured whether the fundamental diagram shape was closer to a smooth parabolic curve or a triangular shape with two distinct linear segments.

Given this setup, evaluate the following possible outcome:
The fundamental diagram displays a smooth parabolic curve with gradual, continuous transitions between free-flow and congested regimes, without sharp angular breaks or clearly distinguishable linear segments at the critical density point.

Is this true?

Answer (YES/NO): NO